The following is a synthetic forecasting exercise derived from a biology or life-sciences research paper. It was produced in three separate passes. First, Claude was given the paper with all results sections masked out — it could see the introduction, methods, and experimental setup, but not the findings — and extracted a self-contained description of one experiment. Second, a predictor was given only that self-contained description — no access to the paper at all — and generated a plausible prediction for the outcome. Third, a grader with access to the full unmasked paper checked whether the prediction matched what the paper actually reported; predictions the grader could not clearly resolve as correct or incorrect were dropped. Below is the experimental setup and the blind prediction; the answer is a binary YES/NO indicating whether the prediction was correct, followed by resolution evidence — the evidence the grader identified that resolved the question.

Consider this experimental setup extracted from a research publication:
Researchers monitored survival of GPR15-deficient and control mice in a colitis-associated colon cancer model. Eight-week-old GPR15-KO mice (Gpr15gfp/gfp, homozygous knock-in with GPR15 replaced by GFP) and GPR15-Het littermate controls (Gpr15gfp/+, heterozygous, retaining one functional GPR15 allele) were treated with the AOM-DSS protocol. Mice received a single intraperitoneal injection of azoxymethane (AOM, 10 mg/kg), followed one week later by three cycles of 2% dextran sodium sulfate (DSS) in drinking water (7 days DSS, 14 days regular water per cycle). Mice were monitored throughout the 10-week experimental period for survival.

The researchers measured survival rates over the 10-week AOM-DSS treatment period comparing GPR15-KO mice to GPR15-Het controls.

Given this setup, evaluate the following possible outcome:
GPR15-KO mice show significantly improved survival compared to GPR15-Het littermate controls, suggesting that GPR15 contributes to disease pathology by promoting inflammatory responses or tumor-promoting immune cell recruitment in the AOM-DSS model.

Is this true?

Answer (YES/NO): NO